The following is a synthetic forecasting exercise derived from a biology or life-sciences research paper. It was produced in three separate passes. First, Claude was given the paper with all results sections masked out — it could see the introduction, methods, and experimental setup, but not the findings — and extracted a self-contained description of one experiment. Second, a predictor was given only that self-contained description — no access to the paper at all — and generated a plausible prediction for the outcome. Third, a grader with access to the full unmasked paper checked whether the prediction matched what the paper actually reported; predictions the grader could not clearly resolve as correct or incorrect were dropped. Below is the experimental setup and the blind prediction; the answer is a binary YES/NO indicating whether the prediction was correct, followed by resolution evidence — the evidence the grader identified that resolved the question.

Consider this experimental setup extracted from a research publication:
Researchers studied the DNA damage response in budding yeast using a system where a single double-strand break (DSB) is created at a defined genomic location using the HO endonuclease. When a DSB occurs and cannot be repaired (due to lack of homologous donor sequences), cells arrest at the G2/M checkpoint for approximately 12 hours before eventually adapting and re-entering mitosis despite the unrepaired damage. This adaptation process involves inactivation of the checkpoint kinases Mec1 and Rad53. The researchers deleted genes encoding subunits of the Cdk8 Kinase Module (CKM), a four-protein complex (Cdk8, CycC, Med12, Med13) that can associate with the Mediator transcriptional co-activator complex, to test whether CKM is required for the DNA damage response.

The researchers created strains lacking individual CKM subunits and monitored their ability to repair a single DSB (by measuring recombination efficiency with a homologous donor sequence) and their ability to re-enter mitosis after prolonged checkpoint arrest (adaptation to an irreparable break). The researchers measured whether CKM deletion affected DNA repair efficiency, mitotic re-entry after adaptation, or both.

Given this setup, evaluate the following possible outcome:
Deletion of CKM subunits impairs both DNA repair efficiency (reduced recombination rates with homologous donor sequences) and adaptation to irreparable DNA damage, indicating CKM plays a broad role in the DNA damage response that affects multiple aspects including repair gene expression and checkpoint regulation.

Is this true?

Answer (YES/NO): NO